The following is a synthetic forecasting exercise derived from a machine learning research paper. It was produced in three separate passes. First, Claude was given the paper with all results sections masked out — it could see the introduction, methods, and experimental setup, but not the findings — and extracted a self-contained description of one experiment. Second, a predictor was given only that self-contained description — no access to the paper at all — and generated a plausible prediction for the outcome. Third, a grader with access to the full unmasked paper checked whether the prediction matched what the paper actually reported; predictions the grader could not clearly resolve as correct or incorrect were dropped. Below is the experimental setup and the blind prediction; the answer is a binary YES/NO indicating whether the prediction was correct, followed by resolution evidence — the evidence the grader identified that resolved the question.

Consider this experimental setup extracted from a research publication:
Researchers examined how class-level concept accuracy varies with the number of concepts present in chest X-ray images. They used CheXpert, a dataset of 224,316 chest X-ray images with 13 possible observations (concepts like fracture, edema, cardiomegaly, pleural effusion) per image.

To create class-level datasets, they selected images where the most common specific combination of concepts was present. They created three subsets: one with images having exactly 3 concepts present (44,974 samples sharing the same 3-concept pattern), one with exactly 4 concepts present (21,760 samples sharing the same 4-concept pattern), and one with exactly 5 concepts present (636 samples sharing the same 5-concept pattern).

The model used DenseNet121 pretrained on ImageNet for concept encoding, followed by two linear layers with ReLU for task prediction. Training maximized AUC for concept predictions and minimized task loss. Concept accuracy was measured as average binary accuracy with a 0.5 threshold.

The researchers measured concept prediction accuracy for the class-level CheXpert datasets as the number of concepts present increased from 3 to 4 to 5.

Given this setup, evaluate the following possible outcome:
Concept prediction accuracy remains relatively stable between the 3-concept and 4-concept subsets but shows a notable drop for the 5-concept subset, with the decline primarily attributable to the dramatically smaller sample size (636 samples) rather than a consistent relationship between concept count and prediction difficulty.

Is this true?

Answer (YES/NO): NO